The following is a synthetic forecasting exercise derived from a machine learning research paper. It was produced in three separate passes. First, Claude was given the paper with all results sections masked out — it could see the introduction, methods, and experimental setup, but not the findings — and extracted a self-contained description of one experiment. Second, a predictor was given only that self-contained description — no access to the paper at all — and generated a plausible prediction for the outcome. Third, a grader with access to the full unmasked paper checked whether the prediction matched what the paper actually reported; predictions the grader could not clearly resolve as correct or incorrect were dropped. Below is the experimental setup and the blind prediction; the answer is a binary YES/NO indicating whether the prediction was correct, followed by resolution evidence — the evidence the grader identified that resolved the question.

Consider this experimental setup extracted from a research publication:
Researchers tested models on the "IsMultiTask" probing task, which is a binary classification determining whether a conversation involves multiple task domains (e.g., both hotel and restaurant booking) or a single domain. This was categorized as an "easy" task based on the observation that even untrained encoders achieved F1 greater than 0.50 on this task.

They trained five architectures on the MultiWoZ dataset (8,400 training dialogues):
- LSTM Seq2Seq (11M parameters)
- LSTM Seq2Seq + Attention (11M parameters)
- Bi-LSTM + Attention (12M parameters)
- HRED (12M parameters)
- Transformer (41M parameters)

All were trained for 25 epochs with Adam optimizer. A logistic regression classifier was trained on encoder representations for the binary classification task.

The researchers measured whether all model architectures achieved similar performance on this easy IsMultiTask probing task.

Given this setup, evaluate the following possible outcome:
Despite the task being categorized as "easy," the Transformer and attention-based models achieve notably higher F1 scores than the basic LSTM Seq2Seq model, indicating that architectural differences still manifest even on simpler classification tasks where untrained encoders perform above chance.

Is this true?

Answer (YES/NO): NO